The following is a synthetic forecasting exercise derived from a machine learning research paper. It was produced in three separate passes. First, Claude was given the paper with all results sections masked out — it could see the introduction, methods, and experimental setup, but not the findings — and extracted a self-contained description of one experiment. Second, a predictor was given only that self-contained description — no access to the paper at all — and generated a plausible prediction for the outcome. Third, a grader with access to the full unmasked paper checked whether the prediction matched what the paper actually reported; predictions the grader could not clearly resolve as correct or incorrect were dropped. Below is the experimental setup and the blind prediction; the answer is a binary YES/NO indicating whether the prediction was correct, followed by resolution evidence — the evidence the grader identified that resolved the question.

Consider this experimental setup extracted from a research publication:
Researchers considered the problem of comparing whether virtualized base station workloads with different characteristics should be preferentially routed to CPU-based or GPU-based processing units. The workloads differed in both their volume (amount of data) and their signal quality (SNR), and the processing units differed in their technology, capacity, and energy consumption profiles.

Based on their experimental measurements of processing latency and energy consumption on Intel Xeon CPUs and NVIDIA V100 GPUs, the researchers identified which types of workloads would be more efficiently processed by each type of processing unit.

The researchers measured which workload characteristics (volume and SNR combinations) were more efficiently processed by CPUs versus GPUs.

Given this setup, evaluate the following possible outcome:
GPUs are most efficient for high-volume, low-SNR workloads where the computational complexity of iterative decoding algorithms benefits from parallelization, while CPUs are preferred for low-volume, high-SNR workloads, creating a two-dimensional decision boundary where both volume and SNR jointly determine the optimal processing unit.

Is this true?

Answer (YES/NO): YES